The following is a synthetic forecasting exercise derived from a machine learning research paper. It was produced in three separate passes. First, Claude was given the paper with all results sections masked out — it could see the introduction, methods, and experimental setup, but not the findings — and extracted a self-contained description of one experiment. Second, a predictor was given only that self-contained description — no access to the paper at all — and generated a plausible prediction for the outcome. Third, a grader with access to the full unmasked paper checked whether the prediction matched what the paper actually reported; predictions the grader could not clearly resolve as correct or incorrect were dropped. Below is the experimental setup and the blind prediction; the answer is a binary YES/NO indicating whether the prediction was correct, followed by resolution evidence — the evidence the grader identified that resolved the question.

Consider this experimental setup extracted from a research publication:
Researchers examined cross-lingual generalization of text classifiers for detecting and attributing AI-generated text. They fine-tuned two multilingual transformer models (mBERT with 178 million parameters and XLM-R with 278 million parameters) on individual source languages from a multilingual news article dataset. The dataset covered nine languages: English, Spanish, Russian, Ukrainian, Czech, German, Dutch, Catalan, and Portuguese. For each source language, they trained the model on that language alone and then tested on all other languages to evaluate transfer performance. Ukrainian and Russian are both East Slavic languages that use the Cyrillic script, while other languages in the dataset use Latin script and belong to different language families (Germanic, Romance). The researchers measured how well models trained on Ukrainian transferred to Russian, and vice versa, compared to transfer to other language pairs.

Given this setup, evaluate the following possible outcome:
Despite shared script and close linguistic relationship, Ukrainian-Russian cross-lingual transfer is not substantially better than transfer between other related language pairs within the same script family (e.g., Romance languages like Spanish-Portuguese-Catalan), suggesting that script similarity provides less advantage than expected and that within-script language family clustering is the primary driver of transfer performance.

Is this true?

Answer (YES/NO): NO